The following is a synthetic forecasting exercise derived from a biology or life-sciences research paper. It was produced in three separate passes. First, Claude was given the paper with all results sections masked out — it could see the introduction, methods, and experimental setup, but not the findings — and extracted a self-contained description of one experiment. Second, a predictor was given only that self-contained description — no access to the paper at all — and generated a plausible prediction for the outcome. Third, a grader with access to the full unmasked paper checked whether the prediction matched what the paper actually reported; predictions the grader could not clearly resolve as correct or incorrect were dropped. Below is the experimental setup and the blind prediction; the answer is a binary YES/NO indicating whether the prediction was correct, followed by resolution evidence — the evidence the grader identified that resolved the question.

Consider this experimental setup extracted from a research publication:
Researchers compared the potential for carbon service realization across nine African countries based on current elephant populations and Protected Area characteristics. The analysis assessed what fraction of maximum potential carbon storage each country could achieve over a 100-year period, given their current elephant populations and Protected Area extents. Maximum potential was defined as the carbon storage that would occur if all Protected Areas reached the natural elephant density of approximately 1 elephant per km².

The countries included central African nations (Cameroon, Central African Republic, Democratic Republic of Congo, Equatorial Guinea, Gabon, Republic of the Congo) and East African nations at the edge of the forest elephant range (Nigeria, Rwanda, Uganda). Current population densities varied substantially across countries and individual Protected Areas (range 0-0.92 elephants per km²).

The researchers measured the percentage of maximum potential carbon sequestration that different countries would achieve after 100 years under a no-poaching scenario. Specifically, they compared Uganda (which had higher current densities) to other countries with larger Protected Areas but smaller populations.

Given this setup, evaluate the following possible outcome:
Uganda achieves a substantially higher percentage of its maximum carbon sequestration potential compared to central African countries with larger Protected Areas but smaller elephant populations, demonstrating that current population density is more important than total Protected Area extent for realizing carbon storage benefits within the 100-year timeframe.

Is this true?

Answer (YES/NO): YES